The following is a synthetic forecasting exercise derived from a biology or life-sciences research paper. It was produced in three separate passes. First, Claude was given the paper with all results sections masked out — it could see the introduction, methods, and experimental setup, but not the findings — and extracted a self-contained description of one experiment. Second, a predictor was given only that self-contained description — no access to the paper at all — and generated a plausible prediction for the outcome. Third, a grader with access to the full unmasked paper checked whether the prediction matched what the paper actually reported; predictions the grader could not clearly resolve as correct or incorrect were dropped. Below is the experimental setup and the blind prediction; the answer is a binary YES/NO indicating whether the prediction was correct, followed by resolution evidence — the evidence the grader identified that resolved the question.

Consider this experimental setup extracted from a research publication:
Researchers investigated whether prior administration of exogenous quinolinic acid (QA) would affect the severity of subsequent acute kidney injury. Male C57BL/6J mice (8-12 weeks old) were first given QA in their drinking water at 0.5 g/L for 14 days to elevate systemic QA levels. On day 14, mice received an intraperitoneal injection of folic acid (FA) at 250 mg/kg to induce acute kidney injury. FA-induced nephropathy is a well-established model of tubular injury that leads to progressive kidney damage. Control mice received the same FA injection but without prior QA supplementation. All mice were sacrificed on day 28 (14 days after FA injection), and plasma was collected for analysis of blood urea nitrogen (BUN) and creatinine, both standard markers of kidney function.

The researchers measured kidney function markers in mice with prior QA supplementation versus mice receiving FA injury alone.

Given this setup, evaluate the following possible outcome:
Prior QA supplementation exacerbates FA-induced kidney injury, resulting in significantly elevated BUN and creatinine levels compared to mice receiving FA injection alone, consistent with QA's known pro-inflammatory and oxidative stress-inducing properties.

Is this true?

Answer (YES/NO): YES